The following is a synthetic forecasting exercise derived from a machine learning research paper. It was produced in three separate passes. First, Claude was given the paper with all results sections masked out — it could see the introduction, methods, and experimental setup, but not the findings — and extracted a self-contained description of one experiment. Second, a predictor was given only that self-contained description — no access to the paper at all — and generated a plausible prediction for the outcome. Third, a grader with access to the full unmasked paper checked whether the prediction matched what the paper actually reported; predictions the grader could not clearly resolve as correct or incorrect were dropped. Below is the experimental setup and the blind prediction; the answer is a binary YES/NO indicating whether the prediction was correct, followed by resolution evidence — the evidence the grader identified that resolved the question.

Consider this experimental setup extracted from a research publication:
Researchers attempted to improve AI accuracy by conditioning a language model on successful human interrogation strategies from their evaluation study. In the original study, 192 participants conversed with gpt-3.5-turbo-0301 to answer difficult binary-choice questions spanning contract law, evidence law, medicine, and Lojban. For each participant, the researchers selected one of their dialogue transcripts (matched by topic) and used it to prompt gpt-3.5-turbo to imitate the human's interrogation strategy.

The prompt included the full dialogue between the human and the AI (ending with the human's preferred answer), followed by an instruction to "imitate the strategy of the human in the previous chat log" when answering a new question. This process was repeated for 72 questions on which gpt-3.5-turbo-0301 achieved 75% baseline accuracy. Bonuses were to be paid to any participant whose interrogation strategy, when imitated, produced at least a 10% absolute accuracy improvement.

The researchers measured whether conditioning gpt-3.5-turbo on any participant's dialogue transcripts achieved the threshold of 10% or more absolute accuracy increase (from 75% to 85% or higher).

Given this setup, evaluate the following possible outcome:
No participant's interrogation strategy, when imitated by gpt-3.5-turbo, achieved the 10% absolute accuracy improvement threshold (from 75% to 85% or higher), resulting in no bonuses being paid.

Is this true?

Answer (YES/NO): YES